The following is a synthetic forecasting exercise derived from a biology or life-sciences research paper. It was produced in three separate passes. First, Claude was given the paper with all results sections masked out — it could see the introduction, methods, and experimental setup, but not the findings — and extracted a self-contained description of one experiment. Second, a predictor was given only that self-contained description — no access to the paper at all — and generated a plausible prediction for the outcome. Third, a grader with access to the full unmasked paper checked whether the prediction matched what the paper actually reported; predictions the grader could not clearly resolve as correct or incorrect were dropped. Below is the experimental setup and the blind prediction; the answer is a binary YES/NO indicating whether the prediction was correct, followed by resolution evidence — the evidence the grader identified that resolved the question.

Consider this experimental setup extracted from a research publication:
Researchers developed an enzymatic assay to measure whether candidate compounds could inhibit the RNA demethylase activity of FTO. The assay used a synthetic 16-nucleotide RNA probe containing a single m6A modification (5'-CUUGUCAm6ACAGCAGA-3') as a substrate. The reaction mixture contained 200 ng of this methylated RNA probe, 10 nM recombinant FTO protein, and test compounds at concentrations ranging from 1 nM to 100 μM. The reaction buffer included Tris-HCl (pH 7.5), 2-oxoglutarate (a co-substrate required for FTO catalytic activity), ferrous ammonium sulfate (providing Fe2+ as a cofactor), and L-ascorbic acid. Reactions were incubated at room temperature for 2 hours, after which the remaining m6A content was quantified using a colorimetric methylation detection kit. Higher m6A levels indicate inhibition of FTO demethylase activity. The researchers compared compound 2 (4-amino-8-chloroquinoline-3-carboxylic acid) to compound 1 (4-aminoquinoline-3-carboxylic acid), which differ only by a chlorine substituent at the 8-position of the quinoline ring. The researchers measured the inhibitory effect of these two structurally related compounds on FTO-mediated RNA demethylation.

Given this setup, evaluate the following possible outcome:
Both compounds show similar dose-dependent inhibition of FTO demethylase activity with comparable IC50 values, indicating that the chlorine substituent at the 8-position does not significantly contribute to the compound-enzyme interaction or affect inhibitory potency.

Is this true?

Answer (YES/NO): NO